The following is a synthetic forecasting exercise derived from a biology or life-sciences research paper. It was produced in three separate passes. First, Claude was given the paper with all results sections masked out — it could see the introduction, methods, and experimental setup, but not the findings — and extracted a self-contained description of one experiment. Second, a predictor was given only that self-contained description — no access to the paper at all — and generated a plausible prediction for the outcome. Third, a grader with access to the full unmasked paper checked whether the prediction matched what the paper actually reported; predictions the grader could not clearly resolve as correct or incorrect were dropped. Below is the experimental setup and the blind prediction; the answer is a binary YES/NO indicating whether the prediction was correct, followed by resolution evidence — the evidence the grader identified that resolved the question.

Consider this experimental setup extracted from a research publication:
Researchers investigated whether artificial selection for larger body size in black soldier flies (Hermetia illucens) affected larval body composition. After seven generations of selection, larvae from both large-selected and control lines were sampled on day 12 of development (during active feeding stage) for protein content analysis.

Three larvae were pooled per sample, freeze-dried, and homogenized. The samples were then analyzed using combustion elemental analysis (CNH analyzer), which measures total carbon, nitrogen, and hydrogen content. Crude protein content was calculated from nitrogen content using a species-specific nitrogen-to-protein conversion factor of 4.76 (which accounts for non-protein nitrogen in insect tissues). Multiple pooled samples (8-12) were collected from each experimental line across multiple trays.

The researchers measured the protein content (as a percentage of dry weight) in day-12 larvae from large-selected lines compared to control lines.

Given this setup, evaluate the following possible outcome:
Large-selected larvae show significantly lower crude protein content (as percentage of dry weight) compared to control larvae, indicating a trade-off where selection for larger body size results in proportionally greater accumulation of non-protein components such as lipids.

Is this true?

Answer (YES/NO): NO